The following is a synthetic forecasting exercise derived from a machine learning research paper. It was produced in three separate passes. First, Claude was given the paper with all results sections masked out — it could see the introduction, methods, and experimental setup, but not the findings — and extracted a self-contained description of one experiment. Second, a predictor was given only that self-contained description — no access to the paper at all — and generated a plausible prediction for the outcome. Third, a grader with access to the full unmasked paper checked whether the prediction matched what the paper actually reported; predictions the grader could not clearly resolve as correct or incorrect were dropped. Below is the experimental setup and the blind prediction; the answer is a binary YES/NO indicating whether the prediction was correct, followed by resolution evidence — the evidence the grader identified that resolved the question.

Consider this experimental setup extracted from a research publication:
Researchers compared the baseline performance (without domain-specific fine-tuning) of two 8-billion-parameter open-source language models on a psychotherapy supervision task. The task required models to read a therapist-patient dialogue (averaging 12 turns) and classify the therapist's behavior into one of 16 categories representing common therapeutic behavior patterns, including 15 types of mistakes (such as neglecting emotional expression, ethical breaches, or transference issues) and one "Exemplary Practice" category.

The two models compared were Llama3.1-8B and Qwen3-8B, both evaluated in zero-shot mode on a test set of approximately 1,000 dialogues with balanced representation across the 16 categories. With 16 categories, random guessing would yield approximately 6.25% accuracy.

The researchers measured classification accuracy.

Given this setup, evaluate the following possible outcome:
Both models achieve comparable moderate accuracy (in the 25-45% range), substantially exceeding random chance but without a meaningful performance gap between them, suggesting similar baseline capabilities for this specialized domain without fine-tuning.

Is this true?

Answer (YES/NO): NO